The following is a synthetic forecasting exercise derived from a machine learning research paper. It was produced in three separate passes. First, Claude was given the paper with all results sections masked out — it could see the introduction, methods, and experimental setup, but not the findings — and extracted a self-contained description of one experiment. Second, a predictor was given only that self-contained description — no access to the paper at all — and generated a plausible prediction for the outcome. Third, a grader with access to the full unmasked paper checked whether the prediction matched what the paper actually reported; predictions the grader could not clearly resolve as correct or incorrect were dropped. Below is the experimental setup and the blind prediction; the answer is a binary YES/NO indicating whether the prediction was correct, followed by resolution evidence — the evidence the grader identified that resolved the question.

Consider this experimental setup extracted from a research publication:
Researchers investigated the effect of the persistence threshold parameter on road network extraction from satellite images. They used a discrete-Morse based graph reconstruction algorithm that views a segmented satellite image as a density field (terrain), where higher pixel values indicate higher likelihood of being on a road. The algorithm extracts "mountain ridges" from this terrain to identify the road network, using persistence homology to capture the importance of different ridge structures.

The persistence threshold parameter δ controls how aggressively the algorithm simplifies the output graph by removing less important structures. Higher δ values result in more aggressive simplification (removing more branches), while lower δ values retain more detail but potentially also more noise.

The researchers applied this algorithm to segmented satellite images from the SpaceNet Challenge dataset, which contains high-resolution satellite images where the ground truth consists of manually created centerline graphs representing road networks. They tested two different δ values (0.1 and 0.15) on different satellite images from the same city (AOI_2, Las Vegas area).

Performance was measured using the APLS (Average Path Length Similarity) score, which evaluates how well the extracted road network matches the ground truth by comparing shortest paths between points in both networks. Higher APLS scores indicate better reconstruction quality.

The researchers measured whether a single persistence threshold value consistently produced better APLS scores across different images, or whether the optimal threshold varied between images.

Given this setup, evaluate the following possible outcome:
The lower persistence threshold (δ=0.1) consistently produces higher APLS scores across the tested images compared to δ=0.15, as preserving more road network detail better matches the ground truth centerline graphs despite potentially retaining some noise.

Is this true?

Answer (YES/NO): NO